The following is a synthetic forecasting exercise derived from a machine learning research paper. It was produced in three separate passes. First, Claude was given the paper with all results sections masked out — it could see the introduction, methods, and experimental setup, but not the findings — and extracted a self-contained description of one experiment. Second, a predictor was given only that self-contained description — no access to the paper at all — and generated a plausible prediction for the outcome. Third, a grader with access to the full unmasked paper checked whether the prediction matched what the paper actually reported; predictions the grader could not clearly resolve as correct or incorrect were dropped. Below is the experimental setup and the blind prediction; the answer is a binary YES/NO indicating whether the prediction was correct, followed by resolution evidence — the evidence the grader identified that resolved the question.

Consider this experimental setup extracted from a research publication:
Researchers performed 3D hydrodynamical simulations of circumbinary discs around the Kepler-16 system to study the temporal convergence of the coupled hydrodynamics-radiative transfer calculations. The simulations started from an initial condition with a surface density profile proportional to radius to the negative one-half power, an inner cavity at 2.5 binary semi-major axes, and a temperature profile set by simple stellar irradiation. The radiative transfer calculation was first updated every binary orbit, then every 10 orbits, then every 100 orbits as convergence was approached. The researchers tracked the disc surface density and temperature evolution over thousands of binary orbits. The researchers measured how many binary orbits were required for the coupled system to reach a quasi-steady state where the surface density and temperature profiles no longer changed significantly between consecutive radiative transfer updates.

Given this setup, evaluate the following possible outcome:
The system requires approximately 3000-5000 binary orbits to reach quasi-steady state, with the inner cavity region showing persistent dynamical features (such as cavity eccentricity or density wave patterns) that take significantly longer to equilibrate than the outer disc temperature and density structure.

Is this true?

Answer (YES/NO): NO